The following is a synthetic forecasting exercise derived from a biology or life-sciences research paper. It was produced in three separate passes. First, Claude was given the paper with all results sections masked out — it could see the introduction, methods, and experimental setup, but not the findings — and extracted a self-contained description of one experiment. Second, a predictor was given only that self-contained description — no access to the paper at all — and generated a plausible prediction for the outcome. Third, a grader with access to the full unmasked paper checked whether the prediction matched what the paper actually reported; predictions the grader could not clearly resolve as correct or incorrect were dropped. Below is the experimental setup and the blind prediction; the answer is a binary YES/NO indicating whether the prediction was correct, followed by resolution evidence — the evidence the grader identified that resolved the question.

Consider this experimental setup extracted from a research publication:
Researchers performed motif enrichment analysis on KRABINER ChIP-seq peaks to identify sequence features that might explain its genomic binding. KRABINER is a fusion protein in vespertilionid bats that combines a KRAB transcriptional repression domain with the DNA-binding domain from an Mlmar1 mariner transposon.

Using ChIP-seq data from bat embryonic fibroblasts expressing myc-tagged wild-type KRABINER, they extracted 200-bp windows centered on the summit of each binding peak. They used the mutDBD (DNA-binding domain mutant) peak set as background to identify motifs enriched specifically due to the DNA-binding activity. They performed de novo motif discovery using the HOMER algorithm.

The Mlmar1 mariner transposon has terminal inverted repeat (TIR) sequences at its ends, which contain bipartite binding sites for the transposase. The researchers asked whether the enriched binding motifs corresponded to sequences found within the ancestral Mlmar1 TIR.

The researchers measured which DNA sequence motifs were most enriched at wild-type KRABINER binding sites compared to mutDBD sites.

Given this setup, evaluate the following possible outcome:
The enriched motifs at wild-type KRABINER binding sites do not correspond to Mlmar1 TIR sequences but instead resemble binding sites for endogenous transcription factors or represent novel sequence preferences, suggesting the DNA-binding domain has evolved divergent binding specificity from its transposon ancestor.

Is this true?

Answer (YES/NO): NO